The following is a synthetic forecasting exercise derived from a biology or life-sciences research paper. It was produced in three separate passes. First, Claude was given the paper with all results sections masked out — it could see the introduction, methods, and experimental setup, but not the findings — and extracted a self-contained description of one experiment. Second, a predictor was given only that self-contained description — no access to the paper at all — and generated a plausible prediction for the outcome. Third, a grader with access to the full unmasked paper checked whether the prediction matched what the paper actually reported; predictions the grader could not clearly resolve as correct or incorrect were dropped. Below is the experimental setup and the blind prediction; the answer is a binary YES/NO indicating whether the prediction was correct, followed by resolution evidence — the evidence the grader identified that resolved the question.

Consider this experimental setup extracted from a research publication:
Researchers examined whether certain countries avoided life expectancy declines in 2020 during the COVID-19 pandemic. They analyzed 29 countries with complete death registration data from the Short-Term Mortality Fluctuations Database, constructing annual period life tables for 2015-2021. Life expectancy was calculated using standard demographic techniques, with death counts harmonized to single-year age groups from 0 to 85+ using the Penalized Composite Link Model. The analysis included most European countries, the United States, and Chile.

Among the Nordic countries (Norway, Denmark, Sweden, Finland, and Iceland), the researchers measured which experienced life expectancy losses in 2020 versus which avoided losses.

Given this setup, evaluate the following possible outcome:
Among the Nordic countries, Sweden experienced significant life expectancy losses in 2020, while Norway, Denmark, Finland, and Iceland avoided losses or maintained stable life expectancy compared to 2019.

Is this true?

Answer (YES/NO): NO